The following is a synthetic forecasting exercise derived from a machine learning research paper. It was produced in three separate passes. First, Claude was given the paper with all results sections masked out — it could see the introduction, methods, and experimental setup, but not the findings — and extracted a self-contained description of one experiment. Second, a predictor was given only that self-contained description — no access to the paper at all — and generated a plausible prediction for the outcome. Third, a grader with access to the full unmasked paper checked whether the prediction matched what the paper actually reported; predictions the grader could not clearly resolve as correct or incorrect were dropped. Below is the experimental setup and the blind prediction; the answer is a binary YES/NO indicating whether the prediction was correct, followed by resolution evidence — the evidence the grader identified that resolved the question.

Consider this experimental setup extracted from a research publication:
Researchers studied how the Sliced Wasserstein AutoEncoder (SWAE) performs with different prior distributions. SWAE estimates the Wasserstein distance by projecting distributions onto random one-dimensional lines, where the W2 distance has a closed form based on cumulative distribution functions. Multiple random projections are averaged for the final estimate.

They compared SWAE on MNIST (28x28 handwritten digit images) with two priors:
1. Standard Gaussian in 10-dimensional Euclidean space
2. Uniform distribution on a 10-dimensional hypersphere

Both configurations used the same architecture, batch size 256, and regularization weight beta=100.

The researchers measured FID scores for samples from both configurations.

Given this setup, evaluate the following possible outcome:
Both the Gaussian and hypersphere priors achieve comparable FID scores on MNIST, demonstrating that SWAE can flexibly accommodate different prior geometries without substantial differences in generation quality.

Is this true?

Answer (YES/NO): NO